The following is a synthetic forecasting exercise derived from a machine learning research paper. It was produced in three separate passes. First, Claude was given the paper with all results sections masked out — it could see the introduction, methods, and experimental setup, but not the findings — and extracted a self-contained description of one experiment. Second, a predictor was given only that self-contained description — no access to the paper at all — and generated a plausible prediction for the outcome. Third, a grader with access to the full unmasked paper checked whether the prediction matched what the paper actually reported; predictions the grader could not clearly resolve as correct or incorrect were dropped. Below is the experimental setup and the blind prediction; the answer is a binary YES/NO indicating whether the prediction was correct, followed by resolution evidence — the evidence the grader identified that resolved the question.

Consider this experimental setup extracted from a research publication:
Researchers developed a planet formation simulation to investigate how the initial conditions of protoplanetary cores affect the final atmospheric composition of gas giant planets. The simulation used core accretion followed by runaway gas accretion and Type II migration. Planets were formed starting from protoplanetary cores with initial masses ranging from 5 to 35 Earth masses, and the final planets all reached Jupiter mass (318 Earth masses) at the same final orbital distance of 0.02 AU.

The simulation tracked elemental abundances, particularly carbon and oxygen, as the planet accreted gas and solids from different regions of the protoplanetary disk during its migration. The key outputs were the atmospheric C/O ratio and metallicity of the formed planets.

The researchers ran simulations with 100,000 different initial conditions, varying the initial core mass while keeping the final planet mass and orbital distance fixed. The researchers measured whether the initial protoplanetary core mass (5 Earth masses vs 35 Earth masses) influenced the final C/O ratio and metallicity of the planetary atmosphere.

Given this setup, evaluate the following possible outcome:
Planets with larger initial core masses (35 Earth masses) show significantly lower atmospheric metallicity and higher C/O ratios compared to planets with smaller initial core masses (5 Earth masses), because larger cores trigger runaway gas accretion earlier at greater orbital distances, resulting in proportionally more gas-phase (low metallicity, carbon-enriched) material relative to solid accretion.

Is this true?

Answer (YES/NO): NO